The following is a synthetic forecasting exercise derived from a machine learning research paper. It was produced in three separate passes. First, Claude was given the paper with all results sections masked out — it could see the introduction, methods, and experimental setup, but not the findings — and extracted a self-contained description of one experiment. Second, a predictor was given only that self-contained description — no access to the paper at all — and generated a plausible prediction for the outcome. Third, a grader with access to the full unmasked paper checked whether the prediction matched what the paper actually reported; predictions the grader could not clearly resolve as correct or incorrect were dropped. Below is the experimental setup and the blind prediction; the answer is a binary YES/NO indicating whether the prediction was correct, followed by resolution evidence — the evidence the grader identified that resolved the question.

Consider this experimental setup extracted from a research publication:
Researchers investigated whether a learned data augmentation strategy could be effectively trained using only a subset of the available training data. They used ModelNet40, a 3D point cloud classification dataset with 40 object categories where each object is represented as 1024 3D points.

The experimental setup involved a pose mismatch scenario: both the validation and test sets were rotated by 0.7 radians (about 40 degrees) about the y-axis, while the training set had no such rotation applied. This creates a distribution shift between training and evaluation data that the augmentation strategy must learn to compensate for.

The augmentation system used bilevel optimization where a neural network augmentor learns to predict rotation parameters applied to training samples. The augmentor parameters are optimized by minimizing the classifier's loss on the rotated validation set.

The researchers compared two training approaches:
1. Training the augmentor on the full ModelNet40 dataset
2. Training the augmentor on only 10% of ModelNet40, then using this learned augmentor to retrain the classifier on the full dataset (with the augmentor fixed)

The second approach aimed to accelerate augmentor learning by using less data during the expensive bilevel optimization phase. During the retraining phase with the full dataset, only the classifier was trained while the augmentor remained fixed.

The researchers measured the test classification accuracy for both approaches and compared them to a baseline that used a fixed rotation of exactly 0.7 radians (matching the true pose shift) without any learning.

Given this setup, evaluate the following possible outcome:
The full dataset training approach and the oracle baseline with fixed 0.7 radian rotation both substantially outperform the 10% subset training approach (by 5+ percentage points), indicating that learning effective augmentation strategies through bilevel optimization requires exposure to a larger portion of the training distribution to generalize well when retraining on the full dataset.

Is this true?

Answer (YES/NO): NO